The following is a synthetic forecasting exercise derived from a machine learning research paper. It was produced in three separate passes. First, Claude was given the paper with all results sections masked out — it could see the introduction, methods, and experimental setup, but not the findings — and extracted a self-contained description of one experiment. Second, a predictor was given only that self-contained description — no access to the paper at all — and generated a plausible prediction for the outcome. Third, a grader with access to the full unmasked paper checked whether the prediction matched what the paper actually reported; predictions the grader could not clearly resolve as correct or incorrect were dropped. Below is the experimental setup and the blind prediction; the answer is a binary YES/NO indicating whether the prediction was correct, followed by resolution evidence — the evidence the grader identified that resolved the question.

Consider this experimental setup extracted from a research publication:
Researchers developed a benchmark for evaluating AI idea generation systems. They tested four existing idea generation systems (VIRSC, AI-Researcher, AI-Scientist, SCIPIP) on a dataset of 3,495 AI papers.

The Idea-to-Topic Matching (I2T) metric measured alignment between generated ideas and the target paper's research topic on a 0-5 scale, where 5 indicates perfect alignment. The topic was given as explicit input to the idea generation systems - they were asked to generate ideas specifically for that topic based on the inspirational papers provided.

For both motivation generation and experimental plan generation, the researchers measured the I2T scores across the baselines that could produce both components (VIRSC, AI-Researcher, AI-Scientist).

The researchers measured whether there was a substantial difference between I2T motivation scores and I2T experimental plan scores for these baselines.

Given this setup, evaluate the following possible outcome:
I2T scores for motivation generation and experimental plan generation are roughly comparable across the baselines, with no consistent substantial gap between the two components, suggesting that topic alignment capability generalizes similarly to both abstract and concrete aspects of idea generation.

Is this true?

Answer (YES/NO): YES